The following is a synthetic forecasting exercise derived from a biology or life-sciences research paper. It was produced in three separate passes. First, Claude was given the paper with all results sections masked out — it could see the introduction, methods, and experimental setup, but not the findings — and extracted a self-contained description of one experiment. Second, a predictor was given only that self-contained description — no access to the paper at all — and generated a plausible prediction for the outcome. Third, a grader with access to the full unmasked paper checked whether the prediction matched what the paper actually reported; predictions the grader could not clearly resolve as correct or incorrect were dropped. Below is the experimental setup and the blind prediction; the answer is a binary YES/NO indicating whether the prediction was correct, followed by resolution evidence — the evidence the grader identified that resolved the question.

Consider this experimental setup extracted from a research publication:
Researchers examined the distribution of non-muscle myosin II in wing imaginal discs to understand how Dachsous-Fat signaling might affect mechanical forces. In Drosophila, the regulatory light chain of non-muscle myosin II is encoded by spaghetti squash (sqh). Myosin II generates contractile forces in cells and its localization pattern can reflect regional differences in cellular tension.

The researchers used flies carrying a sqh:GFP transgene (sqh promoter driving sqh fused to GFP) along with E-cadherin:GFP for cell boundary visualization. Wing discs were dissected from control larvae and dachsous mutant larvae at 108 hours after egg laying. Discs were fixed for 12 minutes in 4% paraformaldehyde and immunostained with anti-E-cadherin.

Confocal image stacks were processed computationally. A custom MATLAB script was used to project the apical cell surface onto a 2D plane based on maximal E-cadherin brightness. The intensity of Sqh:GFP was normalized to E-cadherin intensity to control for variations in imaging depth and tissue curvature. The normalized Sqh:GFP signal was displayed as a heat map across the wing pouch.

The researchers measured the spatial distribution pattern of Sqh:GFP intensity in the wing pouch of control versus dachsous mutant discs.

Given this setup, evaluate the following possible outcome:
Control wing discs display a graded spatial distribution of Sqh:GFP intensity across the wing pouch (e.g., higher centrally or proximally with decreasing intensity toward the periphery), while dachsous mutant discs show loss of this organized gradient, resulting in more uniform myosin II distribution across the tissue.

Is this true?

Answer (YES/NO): NO